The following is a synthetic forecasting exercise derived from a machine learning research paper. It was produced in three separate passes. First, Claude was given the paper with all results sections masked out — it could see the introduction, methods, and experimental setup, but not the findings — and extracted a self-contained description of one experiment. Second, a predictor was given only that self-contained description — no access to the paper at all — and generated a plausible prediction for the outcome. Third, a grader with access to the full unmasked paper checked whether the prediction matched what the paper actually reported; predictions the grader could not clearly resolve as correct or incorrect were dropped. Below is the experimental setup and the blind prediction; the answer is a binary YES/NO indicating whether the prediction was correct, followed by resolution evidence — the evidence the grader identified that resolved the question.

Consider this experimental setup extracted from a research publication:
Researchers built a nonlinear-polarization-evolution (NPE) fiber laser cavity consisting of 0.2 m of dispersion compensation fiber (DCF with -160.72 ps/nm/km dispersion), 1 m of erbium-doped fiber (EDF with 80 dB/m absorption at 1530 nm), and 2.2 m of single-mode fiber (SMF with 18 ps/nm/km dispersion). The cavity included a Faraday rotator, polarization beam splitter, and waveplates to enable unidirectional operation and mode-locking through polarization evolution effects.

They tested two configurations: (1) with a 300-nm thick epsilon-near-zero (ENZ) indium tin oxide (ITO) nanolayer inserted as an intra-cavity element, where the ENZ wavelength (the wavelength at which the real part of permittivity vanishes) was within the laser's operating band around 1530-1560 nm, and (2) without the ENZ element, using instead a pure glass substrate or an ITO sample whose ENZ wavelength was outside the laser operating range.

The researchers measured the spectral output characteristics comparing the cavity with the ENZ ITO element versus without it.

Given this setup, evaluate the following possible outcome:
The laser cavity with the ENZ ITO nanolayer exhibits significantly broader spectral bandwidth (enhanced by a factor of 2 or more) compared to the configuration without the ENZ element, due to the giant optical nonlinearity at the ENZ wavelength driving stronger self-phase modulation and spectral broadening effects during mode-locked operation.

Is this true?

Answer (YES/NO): NO